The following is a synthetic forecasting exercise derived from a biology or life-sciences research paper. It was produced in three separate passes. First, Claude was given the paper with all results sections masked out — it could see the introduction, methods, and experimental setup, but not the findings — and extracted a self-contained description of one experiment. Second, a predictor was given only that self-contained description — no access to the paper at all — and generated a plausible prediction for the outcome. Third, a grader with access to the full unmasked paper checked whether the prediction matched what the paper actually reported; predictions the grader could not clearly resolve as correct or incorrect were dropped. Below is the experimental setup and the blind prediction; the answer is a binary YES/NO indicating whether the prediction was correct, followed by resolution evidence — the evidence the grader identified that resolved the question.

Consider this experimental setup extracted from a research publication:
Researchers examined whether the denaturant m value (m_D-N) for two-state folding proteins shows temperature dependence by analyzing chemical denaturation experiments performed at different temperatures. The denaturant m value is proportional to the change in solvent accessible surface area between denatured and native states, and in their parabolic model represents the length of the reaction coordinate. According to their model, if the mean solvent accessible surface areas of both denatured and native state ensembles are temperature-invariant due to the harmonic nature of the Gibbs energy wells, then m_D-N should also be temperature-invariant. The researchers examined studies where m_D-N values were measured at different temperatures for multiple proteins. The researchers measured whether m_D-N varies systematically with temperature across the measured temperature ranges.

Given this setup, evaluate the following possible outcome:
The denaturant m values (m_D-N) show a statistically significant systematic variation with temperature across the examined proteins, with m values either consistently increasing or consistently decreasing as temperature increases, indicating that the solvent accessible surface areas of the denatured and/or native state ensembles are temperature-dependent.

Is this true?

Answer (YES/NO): NO